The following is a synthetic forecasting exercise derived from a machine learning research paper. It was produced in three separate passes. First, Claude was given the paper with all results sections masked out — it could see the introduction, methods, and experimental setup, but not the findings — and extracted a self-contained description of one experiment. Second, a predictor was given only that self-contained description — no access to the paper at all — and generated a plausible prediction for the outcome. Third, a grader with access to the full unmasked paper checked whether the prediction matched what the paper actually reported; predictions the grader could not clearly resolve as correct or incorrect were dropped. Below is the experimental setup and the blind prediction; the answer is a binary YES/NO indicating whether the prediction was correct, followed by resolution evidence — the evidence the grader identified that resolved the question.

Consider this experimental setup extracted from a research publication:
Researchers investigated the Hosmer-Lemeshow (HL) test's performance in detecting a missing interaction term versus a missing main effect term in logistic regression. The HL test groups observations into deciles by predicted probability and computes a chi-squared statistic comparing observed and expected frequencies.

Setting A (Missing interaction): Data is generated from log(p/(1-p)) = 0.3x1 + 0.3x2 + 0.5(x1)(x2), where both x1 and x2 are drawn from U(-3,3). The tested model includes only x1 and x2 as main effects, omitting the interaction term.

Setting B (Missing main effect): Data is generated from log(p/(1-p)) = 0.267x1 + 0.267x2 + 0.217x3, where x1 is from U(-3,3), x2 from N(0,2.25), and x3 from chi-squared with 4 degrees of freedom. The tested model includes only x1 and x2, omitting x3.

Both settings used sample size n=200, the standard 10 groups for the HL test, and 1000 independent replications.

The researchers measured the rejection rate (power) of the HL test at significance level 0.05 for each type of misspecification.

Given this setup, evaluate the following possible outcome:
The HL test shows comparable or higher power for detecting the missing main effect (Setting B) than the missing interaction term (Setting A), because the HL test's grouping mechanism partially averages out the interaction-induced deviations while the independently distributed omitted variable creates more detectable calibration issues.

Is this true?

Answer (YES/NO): NO